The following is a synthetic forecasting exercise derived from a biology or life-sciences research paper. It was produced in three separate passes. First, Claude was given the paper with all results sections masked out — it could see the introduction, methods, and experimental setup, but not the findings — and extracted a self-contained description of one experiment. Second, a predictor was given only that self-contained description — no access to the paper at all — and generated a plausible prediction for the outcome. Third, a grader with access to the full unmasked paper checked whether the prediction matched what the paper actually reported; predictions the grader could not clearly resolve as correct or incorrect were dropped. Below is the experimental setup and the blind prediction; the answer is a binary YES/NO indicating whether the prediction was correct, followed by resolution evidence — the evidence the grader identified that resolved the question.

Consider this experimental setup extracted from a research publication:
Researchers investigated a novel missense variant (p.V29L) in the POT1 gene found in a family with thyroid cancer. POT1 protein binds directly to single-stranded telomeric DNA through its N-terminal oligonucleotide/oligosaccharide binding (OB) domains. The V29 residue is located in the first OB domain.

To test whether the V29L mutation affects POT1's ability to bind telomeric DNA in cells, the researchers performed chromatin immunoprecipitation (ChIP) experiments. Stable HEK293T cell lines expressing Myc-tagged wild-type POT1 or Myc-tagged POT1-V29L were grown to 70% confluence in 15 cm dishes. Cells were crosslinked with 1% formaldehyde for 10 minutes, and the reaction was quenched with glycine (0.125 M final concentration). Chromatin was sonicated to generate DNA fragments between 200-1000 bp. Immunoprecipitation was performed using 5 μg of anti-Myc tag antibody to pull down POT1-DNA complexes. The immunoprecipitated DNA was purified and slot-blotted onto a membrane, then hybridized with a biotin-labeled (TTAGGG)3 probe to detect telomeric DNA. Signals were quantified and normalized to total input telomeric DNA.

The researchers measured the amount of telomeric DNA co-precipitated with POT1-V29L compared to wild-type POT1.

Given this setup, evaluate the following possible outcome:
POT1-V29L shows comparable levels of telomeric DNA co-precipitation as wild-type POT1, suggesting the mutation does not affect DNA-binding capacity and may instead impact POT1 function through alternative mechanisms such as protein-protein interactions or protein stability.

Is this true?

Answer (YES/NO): NO